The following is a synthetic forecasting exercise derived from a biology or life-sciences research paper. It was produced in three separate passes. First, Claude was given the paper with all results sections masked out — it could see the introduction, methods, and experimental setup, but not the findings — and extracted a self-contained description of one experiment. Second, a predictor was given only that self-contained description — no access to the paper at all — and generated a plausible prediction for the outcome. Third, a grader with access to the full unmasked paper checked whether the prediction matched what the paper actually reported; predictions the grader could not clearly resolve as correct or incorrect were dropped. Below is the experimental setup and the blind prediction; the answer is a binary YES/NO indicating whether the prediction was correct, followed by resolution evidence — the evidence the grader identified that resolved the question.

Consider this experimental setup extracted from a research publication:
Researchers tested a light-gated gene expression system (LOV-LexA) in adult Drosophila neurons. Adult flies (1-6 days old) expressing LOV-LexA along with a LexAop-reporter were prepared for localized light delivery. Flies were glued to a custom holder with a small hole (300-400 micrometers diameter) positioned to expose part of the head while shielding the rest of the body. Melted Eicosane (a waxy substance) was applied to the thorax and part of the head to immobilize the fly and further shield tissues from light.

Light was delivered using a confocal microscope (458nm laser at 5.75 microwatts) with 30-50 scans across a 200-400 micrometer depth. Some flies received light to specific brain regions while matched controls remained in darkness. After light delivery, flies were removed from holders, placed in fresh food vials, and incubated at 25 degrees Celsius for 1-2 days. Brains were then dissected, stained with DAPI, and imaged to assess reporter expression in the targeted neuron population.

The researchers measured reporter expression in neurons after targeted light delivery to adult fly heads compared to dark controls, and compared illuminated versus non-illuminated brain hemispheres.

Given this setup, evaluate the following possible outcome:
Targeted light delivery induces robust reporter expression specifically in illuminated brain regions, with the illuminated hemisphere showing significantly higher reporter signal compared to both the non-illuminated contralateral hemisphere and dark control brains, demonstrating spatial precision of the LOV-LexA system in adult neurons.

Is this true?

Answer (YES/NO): YES